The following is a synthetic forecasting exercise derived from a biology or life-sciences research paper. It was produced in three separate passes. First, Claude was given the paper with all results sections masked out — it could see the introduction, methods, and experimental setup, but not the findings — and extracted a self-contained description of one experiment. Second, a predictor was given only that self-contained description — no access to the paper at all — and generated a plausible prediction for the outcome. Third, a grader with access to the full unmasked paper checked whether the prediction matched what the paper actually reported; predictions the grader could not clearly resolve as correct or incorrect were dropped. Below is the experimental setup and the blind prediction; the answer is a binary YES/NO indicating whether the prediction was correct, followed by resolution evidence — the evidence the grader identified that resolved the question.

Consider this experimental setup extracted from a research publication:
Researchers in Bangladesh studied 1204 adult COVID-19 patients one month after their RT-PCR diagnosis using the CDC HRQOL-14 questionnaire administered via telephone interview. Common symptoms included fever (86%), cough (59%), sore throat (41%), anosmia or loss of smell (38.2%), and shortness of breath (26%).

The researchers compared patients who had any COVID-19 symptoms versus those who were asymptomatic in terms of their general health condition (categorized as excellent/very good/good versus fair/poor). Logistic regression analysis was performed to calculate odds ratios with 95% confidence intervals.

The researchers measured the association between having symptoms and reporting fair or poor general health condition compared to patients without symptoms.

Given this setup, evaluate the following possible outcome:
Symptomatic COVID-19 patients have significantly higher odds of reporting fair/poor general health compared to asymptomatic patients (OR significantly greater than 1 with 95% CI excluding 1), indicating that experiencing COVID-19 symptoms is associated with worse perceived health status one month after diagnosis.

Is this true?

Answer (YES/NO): YES